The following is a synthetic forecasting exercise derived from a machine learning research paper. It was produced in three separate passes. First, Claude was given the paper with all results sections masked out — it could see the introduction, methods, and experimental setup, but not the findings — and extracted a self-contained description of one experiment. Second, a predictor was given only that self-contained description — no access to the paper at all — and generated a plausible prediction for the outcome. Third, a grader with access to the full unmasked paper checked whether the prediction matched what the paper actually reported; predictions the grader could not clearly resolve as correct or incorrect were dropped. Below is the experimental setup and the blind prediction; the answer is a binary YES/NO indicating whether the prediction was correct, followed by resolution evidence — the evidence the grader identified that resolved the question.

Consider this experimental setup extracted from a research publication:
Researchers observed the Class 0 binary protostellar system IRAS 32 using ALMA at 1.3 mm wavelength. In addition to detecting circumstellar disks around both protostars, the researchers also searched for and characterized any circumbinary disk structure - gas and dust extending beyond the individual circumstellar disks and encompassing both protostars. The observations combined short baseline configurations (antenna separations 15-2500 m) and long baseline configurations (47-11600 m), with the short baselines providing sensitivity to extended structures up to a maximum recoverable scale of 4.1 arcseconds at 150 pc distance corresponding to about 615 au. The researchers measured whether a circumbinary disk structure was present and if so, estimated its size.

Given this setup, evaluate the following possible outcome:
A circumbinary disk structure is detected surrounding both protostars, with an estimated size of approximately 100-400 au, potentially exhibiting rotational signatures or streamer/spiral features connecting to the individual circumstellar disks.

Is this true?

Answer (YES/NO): NO